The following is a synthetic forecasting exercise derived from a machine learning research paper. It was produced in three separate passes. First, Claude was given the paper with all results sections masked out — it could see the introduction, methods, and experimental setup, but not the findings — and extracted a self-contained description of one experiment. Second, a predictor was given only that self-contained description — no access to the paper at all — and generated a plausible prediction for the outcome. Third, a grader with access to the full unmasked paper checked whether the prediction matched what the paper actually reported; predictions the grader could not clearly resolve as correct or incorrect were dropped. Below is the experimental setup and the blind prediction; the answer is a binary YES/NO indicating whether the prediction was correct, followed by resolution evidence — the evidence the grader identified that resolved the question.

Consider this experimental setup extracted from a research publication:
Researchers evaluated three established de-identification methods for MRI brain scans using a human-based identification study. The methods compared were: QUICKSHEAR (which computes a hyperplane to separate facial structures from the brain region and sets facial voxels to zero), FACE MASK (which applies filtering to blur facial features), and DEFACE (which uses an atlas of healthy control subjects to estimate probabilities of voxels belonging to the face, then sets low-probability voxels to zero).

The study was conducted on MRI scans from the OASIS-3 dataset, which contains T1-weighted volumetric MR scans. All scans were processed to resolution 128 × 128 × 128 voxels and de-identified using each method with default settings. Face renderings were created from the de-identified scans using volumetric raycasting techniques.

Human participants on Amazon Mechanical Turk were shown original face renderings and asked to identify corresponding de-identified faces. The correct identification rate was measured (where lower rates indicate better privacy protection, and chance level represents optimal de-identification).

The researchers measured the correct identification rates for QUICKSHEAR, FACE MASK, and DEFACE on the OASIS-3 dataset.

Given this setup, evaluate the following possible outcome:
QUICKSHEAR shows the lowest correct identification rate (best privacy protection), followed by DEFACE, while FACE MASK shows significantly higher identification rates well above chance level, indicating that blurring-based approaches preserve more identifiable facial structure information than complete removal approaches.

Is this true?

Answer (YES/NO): NO